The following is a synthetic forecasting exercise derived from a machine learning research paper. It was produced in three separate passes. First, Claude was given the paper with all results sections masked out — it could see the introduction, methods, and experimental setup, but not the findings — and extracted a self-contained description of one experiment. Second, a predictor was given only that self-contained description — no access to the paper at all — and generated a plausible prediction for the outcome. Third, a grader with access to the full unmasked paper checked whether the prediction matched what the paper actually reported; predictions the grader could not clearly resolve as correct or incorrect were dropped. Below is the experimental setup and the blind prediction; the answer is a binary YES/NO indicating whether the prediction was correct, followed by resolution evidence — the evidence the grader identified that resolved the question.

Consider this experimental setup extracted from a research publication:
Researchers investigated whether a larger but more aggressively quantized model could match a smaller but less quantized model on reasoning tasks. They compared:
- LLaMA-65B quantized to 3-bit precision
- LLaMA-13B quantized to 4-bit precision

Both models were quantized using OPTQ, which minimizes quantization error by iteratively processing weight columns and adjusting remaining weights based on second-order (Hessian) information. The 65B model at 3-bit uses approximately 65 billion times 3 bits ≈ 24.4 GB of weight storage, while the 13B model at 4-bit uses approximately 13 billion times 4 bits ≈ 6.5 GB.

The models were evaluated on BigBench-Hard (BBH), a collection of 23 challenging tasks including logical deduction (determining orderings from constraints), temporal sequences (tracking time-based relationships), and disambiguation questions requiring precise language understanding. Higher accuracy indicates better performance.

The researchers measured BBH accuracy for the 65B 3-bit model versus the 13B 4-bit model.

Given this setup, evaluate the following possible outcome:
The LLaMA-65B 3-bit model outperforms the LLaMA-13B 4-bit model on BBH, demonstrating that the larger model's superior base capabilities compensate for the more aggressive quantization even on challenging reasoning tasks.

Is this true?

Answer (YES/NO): YES